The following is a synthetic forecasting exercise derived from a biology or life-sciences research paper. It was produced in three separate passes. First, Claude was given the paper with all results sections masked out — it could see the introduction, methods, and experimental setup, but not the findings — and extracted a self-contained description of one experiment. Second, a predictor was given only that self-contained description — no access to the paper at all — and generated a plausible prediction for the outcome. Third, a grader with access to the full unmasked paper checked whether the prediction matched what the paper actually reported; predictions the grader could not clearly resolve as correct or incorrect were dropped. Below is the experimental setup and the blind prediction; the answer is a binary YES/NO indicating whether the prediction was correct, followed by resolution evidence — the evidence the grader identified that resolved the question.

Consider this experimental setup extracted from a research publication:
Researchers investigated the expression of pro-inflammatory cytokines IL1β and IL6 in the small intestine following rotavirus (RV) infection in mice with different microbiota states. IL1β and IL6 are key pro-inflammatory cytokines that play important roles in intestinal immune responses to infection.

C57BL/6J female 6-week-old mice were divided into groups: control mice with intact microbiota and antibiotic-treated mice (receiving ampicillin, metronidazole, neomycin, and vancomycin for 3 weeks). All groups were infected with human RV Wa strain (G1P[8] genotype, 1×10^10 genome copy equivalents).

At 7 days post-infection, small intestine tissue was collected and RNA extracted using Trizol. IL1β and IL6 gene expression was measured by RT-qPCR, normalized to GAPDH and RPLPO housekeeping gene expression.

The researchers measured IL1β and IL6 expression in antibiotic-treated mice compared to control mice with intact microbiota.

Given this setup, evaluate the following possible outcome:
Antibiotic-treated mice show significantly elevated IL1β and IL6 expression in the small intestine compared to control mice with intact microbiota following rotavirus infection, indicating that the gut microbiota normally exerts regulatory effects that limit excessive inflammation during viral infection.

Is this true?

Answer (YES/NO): NO